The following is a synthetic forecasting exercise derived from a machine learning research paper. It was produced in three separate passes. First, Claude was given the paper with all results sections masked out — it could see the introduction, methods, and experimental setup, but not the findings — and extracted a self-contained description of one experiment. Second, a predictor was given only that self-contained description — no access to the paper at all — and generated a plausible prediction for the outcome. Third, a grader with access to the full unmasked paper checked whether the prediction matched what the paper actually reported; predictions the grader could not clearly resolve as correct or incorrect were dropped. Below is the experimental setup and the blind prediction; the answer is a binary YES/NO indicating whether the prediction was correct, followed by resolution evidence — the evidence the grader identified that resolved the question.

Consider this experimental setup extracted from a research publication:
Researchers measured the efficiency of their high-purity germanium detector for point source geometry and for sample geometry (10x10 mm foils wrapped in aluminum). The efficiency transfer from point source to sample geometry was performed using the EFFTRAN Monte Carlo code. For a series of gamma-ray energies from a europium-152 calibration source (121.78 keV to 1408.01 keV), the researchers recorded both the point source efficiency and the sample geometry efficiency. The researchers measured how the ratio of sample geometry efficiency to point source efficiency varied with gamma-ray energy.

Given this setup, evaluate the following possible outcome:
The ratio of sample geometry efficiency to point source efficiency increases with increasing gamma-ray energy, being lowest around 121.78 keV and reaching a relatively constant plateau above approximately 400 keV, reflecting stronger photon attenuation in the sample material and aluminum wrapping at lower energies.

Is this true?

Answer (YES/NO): NO